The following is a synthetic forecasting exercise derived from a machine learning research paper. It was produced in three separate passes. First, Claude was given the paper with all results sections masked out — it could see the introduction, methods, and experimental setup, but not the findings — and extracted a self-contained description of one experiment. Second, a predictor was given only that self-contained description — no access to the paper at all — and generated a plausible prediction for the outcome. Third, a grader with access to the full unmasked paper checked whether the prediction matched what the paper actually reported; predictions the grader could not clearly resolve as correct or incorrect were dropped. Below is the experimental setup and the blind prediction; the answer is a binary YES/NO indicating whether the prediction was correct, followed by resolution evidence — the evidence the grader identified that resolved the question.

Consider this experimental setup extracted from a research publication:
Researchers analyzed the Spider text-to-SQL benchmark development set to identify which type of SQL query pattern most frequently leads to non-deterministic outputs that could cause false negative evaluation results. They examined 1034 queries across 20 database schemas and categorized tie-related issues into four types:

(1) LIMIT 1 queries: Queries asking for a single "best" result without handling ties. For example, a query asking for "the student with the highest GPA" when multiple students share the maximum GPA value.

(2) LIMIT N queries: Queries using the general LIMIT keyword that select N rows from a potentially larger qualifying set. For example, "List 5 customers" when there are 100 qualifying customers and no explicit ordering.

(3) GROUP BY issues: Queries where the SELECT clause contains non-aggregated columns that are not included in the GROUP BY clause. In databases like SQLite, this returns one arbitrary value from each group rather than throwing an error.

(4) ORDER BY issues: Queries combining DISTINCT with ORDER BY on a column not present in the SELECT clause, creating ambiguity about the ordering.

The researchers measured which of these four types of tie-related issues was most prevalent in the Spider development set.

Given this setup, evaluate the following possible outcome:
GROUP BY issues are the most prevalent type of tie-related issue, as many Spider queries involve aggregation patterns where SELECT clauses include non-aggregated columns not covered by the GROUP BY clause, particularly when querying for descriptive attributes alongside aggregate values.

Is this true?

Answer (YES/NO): NO